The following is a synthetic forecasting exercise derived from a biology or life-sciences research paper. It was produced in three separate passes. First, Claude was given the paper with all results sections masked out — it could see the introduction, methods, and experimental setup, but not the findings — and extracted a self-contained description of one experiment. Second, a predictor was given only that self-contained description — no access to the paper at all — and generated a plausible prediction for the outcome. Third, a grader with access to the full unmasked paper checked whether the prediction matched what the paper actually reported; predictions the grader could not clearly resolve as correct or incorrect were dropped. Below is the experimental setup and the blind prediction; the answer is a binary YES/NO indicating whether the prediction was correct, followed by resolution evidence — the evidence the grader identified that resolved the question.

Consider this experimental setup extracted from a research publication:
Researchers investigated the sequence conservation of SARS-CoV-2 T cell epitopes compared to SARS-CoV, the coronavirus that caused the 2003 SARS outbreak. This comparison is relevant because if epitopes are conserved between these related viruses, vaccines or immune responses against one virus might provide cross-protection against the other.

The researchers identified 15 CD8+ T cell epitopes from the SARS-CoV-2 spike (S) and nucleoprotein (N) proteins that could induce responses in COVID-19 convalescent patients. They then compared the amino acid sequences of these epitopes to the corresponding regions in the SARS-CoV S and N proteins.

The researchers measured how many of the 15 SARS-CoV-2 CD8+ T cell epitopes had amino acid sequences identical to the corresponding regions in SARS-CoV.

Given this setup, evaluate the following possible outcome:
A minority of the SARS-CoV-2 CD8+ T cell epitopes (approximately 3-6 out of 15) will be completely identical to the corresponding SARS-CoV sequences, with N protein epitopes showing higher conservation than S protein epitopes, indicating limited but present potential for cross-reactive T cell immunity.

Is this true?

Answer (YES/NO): NO